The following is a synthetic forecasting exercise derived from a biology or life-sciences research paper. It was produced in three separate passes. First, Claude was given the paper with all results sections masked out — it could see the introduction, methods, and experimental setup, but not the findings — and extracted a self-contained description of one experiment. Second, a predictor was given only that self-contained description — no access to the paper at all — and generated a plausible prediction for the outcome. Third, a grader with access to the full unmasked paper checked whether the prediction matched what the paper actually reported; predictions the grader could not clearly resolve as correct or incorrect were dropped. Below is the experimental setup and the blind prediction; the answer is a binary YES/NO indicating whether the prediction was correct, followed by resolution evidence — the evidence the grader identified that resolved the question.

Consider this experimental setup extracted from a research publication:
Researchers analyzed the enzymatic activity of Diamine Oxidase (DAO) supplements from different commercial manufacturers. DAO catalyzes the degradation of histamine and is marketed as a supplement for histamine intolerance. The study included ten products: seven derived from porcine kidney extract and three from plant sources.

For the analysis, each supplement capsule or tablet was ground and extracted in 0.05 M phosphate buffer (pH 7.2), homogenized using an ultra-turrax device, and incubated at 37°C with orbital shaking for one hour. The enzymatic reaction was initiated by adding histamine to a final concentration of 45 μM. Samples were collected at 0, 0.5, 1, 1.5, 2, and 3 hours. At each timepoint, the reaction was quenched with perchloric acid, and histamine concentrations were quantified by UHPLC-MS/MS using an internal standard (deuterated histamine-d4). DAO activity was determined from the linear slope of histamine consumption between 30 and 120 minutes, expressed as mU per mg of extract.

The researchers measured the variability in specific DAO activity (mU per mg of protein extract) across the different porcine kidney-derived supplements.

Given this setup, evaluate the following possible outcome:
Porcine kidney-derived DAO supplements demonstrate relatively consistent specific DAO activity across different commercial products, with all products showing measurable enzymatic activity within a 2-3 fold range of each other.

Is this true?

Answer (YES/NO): NO